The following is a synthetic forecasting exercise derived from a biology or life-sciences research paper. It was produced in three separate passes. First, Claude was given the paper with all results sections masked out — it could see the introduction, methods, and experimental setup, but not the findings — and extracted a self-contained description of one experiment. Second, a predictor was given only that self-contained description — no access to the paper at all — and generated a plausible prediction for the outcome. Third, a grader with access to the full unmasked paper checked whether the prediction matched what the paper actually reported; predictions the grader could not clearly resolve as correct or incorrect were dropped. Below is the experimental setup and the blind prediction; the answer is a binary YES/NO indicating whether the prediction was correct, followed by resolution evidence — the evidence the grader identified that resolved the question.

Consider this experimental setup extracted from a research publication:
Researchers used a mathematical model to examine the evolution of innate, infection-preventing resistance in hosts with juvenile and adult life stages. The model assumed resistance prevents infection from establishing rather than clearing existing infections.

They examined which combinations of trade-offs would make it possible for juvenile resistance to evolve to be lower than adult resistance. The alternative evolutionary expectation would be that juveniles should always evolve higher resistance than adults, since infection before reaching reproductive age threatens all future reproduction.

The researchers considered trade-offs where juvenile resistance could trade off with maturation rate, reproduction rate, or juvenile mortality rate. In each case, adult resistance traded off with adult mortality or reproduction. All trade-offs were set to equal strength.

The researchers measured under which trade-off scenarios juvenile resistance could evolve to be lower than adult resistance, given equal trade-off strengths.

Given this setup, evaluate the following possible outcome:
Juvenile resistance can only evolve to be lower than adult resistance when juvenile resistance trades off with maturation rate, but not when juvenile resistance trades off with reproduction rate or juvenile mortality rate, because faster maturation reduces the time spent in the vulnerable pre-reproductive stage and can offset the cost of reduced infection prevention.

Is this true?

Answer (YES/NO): NO